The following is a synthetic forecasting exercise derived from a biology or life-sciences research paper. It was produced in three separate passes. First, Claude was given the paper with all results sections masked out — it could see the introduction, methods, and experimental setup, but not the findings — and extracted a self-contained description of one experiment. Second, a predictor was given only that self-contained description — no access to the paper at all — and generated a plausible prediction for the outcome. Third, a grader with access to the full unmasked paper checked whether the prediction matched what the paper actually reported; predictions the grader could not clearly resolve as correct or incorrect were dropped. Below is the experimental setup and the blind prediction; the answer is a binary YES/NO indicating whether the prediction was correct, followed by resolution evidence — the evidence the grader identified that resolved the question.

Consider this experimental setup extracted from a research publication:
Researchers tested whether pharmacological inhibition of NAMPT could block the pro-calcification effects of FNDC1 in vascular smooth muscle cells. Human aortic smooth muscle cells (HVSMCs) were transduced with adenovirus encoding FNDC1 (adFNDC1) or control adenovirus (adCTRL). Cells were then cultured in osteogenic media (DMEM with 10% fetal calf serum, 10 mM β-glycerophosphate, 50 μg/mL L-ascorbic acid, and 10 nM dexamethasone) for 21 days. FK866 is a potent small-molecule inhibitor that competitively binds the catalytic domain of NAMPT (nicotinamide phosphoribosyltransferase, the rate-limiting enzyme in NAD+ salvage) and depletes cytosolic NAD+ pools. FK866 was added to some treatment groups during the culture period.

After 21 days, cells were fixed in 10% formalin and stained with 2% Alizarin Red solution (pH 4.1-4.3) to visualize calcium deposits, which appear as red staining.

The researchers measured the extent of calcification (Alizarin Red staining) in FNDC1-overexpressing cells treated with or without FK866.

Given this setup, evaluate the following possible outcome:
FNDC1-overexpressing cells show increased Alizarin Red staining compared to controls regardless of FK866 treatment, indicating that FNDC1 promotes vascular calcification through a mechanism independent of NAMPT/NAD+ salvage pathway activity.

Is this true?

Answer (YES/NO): NO